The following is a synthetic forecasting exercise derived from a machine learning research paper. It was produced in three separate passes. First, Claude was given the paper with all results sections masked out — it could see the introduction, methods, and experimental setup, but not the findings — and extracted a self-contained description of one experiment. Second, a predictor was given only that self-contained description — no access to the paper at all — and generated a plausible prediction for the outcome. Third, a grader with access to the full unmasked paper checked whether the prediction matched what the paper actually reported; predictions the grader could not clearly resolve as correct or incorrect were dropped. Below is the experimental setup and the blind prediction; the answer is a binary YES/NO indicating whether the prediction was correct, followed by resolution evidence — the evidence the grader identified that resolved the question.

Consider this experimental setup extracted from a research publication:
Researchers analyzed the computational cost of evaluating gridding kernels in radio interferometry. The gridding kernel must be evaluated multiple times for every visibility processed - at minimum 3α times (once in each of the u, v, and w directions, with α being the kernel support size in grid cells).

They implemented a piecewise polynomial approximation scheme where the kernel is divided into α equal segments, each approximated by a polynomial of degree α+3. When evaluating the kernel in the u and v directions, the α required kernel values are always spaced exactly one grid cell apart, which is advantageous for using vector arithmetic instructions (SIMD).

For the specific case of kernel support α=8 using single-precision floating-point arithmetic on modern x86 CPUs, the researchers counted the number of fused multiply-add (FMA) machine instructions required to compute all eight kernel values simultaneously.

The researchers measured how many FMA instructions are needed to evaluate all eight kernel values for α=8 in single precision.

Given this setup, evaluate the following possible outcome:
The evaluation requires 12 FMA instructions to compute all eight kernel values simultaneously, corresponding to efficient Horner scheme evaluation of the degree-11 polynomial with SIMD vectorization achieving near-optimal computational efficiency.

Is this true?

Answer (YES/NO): NO